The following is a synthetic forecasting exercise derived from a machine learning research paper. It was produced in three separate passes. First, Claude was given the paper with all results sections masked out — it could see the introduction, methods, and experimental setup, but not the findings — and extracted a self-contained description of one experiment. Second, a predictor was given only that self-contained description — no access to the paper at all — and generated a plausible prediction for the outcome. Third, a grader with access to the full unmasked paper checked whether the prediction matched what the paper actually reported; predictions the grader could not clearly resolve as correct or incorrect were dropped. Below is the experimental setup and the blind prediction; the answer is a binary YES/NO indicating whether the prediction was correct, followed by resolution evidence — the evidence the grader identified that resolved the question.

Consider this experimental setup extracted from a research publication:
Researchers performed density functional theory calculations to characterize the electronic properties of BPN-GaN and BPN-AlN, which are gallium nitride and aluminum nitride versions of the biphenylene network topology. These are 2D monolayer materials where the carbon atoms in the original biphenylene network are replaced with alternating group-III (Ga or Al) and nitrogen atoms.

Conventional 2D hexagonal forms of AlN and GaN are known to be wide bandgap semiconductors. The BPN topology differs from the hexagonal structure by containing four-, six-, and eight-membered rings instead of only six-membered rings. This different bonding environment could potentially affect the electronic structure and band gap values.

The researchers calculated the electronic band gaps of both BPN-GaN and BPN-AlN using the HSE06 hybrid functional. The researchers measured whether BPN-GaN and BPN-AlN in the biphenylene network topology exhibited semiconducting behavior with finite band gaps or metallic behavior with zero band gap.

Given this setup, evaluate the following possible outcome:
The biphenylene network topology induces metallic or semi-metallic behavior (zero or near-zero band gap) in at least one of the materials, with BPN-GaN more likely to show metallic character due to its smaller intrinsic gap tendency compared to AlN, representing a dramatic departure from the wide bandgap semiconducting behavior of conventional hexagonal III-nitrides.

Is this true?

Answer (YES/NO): NO